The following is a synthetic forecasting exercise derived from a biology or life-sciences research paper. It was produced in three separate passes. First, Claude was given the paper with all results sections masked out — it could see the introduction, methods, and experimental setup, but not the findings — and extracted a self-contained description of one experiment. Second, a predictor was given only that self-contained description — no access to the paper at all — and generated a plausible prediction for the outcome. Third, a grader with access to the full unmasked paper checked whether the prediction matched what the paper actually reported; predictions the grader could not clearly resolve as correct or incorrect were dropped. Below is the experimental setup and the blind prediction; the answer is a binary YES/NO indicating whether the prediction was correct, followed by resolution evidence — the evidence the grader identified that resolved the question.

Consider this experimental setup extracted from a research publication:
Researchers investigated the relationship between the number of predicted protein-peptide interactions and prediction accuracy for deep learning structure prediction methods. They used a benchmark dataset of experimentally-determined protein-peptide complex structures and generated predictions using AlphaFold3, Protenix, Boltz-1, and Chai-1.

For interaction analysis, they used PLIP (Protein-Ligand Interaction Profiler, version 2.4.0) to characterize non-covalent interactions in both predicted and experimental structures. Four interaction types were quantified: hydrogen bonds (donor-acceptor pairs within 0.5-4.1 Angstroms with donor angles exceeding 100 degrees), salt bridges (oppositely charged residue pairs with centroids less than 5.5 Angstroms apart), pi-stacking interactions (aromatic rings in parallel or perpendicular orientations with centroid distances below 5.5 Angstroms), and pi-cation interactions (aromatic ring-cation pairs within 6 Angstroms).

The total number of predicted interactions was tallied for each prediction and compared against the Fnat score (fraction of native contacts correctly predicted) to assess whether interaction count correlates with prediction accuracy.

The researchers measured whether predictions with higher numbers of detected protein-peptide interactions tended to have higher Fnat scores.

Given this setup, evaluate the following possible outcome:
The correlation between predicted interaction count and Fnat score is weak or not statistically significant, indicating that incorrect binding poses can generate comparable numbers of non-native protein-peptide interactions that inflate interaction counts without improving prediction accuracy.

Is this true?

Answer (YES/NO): YES